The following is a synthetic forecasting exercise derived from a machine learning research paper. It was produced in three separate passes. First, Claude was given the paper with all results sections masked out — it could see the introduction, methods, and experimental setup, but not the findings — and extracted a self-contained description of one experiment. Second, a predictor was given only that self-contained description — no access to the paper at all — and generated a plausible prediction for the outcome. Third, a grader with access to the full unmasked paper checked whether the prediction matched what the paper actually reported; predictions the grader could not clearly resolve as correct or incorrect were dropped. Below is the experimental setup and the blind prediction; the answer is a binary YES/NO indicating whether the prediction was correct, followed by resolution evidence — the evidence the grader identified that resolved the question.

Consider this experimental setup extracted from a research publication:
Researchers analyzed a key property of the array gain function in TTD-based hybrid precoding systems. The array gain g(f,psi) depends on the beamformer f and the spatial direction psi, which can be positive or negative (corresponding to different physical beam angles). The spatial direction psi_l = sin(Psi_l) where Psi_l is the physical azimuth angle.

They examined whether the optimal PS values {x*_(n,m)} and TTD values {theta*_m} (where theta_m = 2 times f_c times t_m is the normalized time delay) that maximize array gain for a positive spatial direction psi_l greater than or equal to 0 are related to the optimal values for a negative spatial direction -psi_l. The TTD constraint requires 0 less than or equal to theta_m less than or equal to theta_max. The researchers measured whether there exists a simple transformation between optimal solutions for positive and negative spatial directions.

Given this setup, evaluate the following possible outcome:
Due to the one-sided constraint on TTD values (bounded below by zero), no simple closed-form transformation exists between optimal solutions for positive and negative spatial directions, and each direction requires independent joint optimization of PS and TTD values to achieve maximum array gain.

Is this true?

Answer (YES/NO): NO